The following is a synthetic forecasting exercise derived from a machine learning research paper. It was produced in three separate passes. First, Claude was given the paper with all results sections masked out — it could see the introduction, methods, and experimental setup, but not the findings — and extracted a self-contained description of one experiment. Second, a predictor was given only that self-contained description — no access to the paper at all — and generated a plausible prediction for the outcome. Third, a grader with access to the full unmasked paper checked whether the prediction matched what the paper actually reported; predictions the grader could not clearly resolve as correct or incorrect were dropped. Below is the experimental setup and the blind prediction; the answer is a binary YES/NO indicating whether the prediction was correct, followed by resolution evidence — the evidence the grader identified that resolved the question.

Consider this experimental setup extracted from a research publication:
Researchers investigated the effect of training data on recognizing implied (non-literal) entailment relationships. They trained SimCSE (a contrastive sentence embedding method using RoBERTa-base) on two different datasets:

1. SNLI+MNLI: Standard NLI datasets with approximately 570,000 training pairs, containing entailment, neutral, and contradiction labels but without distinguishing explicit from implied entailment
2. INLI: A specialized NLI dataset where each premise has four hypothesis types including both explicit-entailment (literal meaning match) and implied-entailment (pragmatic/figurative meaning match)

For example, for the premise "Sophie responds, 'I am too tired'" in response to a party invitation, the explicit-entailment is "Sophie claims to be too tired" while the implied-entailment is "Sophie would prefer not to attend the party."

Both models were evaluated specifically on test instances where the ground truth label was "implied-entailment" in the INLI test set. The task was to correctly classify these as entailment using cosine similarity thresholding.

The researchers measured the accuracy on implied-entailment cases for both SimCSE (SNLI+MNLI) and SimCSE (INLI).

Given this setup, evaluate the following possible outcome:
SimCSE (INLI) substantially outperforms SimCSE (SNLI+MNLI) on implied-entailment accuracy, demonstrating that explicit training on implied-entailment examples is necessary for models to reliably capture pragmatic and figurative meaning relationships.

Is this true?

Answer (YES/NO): YES